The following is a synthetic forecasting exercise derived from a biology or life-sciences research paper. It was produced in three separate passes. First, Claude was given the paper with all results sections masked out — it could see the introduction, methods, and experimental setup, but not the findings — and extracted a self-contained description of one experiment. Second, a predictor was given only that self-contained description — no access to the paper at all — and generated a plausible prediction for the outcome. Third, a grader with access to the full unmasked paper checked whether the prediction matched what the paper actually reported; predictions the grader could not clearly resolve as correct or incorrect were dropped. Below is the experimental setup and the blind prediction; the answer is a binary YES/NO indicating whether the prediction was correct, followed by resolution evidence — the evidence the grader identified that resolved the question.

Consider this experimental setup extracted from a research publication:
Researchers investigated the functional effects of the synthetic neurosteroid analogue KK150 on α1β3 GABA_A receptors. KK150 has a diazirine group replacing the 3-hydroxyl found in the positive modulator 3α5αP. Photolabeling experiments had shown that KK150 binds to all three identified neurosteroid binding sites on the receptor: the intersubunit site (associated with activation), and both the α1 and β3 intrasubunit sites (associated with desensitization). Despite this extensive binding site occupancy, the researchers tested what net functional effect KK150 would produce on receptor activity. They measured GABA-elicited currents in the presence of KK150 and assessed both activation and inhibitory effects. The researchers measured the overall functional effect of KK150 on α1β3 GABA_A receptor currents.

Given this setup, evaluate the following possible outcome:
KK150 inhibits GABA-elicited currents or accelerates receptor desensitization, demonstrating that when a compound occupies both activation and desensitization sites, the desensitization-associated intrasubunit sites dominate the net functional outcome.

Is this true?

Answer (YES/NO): NO